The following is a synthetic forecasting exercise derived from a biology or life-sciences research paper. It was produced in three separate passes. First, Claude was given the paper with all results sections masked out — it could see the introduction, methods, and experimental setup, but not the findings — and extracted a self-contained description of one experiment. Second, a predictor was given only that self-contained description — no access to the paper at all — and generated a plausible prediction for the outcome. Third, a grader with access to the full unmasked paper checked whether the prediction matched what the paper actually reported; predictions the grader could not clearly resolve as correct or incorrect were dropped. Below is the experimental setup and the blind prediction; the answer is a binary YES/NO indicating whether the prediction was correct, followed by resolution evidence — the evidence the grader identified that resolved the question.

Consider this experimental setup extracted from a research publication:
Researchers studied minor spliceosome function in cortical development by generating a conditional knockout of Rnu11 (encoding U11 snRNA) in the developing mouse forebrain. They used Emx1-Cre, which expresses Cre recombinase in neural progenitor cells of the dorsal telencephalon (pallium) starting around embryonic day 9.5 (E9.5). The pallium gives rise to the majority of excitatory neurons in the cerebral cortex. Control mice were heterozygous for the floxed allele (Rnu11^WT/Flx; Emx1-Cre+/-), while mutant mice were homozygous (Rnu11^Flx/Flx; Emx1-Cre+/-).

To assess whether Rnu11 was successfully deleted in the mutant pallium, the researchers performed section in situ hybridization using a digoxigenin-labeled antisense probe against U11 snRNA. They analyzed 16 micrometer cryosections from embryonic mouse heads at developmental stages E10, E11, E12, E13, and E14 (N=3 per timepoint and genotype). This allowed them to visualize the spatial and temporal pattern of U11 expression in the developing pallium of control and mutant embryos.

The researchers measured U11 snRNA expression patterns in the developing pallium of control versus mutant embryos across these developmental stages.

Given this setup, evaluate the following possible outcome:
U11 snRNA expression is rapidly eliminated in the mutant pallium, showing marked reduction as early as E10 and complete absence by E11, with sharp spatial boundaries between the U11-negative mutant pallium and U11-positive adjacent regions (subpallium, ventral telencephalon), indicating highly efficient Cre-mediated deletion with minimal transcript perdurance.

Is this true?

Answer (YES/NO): NO